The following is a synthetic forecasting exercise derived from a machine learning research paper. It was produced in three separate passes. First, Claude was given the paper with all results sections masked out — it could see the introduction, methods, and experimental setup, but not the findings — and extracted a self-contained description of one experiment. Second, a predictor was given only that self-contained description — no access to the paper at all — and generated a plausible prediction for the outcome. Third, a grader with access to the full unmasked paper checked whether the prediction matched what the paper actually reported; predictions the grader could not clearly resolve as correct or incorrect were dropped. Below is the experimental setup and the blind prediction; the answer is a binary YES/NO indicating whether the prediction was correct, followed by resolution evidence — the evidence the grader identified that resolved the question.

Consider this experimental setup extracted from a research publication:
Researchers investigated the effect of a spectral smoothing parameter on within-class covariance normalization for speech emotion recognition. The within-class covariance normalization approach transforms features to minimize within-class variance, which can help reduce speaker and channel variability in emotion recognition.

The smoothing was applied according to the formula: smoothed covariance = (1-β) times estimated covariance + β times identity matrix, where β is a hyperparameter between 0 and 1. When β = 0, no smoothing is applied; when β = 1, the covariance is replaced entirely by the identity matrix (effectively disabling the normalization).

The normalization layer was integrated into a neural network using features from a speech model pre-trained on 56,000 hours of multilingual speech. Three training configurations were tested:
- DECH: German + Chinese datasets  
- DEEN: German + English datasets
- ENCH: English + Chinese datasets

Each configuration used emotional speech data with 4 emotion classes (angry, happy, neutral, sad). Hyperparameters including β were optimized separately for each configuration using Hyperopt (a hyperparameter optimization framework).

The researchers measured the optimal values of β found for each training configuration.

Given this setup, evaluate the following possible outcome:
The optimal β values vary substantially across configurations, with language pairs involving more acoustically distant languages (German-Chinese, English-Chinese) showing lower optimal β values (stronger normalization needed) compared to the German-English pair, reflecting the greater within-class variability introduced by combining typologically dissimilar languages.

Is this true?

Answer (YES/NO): YES